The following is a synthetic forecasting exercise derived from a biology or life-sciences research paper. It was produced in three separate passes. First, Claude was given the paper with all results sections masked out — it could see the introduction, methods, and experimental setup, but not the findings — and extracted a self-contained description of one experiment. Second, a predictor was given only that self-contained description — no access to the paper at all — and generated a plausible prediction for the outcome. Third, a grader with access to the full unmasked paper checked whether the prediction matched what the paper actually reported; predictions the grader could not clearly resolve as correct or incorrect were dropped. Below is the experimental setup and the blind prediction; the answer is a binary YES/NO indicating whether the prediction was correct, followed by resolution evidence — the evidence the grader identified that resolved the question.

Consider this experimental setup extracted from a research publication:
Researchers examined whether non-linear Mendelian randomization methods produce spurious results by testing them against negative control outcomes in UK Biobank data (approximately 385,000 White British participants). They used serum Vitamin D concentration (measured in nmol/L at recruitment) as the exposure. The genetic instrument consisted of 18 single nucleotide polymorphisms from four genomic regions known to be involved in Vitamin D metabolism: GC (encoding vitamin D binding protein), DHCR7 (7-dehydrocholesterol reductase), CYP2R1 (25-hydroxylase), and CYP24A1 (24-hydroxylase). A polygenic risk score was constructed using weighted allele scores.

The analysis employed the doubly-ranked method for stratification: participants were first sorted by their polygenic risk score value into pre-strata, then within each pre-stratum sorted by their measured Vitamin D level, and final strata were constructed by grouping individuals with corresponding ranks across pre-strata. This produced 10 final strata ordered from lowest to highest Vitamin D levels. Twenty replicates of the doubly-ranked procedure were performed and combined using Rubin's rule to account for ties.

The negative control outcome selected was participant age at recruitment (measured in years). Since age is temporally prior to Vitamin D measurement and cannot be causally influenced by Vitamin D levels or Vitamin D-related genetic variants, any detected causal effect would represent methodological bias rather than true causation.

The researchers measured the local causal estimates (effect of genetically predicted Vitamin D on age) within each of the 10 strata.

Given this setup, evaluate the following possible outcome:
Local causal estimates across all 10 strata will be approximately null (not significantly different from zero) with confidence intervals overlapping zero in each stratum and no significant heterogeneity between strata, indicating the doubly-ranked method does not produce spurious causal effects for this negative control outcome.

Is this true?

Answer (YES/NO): NO